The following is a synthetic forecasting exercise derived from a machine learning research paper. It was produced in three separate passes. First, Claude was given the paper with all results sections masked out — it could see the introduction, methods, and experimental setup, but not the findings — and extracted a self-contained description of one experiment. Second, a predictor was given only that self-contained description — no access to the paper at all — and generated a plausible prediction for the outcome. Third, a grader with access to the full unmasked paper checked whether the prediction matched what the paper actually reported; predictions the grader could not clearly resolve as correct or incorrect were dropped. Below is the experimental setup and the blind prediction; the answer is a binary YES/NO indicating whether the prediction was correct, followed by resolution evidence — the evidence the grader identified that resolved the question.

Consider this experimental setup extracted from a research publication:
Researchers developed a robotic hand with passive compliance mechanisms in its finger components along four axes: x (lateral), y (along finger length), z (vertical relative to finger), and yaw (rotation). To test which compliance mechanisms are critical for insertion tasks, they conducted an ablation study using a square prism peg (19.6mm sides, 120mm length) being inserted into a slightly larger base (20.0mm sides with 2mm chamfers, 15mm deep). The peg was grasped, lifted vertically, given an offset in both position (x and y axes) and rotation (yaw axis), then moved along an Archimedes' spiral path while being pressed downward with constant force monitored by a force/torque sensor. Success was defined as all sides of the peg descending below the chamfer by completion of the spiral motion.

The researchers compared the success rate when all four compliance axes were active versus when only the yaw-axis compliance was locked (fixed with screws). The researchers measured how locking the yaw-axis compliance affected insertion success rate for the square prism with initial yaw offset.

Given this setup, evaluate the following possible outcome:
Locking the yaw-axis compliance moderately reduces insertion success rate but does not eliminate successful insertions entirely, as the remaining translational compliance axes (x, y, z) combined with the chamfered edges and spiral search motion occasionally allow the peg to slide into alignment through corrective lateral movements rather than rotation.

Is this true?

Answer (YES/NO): YES